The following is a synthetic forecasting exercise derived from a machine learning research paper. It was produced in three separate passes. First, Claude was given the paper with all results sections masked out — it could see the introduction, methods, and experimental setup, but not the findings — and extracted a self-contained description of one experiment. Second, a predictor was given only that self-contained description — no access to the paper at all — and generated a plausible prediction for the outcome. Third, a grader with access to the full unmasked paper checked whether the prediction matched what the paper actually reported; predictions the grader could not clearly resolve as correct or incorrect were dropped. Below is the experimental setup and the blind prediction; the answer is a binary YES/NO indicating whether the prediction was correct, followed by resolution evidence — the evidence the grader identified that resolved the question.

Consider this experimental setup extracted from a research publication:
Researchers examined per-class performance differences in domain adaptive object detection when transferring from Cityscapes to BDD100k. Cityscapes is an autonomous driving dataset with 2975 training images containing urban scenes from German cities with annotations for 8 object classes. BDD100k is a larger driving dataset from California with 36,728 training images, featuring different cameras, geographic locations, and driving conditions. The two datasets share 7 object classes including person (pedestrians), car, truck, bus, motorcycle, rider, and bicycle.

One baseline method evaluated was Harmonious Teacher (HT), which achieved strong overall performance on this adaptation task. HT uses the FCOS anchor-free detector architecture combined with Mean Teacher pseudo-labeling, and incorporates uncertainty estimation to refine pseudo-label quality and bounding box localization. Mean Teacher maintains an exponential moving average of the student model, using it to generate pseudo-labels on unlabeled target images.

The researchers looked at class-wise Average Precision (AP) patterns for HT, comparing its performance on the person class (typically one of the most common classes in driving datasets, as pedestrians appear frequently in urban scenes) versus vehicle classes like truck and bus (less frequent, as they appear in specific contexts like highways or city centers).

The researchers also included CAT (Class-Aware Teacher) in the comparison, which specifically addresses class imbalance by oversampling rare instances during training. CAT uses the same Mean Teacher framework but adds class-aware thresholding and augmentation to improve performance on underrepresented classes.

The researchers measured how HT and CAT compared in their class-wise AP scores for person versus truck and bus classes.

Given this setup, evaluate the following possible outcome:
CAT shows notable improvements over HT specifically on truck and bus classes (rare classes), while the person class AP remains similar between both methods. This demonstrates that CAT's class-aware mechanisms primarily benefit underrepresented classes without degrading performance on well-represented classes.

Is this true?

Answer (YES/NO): NO